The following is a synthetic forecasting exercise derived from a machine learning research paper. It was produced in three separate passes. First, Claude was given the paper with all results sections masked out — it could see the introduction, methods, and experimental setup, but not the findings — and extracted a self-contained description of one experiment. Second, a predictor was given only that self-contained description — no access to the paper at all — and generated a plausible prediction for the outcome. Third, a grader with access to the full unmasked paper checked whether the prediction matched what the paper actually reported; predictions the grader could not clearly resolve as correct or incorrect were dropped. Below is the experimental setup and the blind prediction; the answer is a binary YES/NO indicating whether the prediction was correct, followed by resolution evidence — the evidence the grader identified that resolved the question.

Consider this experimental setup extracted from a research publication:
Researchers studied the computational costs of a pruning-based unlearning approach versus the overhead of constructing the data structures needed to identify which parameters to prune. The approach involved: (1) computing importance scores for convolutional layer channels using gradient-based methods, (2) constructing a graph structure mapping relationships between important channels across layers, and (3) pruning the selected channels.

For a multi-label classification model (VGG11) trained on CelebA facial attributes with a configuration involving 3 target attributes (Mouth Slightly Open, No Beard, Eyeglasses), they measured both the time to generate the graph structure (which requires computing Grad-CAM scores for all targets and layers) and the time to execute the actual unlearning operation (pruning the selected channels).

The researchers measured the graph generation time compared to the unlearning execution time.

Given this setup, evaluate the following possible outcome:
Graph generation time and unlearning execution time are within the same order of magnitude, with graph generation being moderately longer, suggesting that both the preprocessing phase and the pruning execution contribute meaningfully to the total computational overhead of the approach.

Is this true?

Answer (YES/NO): NO